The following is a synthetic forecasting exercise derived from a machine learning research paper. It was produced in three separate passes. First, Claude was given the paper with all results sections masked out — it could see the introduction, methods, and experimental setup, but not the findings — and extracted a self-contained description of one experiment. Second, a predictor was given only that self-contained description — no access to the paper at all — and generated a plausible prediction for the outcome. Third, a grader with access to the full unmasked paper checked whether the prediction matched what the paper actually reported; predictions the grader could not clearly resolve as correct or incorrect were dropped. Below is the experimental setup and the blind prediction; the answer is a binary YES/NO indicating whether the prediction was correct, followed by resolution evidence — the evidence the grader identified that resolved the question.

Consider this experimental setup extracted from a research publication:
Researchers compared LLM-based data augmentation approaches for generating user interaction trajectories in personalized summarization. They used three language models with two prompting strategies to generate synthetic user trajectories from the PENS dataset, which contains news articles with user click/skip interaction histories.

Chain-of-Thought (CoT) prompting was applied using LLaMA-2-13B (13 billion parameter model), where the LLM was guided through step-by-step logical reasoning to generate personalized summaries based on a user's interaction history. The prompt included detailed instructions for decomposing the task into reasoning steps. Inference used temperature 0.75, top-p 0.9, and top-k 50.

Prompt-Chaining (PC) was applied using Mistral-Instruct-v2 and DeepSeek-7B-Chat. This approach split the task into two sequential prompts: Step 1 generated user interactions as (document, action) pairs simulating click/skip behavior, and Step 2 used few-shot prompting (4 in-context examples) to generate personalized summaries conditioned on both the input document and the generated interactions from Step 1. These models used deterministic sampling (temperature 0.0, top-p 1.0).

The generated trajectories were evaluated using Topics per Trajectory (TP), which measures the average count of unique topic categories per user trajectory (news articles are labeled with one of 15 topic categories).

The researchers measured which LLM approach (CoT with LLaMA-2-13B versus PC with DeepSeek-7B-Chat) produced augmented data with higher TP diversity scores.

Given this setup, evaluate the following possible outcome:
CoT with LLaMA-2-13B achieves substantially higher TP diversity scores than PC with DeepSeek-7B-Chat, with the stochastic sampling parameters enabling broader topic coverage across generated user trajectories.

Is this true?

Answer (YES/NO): NO